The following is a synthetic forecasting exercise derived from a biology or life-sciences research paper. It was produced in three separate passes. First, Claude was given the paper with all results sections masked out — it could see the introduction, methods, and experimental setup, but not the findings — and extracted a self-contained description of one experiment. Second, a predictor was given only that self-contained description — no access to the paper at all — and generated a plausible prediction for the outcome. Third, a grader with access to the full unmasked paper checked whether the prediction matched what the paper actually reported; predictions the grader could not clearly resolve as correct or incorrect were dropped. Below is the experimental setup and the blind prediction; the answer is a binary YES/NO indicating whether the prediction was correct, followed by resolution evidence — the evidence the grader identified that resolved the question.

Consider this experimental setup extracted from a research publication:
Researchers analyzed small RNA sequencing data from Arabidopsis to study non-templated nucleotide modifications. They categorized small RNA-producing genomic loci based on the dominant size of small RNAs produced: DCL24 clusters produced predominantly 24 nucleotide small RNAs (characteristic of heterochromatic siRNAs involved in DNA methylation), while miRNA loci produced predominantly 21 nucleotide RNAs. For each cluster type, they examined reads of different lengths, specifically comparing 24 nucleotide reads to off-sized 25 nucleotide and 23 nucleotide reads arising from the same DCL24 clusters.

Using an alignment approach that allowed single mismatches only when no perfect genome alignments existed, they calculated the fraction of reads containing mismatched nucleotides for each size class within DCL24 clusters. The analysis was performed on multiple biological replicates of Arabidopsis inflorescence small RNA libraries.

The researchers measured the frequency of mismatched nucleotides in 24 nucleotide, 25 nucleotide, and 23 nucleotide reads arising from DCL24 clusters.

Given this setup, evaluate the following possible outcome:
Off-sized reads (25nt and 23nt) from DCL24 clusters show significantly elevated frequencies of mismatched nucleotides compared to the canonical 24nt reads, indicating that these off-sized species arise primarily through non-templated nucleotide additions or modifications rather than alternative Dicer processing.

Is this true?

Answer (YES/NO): NO